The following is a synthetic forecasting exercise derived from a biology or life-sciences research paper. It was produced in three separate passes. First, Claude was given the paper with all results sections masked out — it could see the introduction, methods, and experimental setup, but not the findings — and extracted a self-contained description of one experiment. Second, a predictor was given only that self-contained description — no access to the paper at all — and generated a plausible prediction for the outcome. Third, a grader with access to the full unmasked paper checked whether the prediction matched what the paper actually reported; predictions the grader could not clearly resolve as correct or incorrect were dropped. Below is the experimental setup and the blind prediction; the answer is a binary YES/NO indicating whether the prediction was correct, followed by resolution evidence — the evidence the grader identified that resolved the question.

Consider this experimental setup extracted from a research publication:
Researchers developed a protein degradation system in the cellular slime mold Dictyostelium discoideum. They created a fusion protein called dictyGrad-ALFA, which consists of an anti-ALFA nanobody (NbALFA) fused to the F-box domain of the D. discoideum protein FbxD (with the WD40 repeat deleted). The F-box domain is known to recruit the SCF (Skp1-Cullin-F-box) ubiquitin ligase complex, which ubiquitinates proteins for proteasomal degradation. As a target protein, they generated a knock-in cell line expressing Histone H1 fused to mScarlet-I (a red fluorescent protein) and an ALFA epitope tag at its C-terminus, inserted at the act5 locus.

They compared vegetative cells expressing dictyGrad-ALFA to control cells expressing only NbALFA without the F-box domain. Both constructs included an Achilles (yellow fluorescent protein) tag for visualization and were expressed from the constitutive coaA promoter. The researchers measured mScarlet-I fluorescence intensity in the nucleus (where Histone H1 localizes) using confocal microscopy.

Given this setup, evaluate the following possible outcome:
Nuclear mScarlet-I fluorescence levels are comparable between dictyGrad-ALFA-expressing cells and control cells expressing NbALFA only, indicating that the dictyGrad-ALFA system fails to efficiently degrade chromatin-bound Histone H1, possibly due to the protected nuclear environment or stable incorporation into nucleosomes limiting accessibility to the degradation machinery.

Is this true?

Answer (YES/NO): NO